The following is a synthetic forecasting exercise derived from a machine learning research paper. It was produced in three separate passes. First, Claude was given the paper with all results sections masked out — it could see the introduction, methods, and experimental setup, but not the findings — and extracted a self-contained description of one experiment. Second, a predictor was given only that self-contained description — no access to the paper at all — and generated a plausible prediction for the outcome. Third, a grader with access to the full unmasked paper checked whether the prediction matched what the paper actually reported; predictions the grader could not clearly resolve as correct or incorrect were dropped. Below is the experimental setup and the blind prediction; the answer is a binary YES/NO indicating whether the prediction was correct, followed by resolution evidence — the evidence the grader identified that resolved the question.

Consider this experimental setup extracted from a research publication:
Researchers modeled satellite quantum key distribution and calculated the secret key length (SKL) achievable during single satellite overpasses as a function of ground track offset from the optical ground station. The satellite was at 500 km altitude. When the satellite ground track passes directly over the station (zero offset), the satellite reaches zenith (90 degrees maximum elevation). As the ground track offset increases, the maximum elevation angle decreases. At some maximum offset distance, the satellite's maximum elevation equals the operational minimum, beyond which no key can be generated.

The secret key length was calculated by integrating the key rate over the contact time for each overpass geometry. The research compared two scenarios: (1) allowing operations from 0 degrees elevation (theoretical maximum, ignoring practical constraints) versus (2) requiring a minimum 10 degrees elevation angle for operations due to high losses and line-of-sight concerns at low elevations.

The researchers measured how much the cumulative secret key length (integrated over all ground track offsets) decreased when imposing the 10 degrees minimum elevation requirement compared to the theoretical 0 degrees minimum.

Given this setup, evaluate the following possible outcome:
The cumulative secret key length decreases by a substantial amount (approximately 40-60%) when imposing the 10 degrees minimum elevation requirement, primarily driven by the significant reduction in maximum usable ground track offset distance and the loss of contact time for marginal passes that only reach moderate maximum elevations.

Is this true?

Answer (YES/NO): NO